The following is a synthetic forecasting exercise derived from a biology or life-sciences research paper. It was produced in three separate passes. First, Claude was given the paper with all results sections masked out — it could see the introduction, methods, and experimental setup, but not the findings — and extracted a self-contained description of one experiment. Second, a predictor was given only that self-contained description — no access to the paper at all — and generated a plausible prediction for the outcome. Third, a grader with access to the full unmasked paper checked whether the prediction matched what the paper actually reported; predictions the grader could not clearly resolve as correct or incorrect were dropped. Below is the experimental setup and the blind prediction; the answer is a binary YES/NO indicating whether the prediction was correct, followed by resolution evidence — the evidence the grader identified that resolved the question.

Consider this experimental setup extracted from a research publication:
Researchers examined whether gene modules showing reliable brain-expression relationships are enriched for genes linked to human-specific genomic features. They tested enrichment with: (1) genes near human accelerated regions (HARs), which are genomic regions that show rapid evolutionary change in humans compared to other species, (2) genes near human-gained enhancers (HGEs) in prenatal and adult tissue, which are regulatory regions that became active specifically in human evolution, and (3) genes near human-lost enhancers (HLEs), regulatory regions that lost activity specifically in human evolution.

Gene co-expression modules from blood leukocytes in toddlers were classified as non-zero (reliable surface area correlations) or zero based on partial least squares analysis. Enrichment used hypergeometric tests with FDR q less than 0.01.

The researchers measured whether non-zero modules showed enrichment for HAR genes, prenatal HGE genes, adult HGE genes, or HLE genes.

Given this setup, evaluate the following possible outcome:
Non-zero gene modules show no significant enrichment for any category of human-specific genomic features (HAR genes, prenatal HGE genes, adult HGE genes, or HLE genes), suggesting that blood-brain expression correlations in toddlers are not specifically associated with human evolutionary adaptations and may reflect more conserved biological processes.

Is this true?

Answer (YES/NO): NO